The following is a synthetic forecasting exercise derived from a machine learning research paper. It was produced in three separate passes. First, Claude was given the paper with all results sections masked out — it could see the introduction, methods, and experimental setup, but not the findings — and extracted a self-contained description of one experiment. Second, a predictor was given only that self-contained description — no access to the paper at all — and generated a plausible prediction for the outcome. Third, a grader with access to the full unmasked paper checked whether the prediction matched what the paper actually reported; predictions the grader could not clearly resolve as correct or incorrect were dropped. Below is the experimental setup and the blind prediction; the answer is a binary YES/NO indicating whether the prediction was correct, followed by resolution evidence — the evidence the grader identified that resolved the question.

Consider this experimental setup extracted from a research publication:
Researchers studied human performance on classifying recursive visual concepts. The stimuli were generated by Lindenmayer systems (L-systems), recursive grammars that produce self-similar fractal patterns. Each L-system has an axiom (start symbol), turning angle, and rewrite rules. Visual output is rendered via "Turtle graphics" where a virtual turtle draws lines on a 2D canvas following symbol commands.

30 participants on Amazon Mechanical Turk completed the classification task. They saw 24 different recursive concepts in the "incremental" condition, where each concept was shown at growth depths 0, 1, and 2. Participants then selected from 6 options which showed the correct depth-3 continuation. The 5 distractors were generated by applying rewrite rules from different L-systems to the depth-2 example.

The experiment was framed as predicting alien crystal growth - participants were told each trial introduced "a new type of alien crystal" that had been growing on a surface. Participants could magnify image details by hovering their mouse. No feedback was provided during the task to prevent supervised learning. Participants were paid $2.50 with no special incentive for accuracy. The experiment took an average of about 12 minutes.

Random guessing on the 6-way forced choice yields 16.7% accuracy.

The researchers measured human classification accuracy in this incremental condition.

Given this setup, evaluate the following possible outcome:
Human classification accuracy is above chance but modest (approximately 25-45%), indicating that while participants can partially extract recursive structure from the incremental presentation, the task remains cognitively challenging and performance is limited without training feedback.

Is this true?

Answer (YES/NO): NO